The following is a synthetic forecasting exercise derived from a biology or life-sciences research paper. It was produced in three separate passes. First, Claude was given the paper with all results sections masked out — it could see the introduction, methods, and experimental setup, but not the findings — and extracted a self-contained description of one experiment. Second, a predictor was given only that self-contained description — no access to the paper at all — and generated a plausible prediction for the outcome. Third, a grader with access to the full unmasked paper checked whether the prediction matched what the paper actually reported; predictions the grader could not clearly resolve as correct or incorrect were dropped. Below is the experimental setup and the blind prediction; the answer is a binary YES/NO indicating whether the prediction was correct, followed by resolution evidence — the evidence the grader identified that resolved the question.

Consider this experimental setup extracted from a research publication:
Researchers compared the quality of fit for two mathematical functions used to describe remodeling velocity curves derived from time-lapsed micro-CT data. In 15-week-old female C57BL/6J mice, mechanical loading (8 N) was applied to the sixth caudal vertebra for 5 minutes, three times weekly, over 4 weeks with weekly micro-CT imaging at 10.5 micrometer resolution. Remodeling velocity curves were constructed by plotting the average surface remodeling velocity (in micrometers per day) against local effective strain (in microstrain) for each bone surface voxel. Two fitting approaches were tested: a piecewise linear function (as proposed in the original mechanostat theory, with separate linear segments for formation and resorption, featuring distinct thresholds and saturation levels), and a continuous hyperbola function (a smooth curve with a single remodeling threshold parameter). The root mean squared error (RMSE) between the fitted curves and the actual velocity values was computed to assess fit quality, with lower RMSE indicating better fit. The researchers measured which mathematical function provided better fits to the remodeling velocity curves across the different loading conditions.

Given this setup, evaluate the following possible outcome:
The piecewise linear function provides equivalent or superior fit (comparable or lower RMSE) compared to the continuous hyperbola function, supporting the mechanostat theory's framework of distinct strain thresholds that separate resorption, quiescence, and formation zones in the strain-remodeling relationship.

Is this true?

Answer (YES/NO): NO